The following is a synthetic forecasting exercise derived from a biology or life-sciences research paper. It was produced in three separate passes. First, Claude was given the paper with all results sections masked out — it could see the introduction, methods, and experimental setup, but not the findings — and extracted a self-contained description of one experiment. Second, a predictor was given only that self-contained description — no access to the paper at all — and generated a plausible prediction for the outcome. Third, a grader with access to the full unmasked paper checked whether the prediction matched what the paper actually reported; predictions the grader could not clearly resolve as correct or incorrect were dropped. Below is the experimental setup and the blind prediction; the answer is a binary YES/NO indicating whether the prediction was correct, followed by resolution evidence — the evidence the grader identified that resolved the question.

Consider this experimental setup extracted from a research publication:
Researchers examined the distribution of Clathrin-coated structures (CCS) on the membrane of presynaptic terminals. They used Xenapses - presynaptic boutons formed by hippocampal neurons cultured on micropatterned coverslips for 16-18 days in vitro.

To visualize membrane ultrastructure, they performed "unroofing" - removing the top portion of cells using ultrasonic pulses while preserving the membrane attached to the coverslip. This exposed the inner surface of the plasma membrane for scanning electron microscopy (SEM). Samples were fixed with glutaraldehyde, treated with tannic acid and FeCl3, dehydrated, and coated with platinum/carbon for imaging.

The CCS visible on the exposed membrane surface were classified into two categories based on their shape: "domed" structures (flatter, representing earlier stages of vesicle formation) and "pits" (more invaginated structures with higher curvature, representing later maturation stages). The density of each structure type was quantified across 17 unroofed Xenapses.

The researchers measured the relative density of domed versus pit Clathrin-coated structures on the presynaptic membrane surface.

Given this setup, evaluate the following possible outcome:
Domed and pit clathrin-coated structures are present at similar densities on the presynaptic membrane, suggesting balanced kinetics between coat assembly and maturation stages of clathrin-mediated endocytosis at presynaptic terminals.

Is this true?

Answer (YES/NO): NO